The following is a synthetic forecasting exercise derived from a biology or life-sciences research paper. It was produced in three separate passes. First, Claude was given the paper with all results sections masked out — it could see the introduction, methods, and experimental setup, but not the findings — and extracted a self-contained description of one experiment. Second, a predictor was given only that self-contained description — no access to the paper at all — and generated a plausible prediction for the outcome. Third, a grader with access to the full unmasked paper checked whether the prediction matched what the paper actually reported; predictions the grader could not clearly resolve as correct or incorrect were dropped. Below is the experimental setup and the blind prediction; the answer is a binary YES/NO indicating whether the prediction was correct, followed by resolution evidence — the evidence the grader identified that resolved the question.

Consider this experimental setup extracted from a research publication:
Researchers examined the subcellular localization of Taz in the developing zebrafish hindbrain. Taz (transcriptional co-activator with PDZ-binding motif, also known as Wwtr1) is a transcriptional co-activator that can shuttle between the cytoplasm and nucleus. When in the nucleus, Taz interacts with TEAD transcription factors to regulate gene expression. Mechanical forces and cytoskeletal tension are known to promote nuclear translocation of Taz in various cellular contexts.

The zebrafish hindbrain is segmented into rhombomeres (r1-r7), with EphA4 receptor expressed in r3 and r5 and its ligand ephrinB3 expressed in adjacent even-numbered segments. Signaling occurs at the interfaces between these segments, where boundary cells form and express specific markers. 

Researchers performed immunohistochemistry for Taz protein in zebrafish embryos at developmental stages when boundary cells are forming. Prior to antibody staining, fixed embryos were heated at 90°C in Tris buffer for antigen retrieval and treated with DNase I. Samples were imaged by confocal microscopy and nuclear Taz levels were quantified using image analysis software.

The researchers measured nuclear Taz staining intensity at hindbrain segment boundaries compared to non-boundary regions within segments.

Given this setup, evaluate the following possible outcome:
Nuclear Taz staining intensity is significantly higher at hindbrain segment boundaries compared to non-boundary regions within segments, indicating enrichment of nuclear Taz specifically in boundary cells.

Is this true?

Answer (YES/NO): YES